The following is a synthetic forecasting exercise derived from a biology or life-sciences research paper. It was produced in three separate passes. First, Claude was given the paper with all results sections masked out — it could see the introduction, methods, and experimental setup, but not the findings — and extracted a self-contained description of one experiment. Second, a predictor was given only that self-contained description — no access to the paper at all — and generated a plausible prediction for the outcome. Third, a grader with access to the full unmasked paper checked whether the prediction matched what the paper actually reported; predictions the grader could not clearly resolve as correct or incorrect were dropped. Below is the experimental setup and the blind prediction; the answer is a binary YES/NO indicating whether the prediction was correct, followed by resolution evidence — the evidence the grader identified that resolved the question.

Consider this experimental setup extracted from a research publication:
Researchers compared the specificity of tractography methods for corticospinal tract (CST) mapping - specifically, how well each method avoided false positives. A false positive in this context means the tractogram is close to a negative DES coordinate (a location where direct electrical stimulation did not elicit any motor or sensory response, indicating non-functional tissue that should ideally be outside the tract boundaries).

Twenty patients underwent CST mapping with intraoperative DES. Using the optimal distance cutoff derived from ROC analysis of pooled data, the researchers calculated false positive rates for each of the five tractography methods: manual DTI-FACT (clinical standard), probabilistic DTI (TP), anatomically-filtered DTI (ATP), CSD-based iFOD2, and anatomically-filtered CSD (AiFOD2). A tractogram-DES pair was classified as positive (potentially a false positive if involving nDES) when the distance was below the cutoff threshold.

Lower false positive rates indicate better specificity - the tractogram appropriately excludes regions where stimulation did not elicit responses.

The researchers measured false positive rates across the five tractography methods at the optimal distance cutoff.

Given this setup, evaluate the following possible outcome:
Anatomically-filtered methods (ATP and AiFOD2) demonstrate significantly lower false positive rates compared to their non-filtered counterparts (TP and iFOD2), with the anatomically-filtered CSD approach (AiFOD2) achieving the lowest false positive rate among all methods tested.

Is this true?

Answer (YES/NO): NO